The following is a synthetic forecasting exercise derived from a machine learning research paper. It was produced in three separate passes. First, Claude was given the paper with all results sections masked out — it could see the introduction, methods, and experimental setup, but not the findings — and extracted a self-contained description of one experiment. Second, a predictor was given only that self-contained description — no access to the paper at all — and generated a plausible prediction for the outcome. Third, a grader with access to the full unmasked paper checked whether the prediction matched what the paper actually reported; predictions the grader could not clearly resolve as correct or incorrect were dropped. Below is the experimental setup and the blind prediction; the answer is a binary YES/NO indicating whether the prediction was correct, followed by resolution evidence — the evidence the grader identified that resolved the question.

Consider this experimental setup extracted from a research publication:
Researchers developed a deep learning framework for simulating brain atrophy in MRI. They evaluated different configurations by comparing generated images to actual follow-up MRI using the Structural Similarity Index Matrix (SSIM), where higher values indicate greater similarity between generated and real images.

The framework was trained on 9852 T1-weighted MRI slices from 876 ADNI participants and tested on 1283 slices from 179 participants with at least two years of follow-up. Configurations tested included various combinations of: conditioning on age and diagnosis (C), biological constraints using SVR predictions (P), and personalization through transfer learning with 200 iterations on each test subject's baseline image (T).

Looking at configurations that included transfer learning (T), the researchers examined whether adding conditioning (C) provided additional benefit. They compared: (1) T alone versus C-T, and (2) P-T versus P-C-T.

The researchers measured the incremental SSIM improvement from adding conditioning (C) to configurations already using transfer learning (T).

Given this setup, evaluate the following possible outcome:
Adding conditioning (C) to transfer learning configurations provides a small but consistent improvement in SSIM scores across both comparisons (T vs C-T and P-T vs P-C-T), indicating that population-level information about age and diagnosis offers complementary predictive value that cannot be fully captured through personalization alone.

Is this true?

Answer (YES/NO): YES